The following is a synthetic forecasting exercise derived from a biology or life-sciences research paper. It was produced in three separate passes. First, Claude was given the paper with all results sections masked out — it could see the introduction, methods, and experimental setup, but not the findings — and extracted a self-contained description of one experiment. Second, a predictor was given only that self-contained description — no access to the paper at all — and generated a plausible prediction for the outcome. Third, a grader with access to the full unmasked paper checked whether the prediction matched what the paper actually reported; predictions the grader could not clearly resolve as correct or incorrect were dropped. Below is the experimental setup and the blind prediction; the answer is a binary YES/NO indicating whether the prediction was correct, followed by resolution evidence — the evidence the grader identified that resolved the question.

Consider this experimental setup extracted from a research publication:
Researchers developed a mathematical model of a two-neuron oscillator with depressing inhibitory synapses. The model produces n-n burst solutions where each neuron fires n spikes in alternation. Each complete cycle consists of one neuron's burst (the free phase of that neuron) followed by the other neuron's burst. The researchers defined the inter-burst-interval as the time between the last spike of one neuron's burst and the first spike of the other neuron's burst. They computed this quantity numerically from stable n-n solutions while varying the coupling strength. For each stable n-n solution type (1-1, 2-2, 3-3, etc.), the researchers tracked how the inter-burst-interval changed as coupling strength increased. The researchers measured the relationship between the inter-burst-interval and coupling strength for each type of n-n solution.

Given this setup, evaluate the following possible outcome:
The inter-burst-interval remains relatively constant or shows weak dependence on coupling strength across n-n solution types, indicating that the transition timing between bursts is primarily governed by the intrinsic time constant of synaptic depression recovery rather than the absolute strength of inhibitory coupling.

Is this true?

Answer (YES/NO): NO